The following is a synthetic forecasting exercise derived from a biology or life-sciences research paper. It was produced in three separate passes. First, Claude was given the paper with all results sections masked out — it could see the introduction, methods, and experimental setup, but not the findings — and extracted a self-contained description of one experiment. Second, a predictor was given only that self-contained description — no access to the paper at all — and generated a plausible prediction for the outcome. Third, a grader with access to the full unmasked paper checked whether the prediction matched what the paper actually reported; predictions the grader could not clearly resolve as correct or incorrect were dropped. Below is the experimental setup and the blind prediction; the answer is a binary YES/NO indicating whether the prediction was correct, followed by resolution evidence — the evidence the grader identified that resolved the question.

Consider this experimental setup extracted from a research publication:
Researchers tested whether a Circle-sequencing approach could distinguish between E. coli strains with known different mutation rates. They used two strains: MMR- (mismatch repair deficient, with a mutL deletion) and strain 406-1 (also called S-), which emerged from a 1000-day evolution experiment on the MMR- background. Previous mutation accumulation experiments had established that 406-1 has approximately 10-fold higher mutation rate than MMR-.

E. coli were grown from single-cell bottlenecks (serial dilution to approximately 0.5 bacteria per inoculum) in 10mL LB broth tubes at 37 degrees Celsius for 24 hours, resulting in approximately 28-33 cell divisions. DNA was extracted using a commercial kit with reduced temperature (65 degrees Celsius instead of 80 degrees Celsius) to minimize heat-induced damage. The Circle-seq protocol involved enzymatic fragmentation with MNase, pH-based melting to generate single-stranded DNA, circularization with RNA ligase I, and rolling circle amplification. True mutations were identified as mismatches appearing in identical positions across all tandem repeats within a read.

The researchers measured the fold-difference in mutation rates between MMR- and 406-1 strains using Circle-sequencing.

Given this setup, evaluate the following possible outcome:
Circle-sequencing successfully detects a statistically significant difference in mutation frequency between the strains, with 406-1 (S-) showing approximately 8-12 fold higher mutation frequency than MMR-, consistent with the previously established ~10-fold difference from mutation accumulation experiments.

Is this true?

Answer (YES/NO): NO